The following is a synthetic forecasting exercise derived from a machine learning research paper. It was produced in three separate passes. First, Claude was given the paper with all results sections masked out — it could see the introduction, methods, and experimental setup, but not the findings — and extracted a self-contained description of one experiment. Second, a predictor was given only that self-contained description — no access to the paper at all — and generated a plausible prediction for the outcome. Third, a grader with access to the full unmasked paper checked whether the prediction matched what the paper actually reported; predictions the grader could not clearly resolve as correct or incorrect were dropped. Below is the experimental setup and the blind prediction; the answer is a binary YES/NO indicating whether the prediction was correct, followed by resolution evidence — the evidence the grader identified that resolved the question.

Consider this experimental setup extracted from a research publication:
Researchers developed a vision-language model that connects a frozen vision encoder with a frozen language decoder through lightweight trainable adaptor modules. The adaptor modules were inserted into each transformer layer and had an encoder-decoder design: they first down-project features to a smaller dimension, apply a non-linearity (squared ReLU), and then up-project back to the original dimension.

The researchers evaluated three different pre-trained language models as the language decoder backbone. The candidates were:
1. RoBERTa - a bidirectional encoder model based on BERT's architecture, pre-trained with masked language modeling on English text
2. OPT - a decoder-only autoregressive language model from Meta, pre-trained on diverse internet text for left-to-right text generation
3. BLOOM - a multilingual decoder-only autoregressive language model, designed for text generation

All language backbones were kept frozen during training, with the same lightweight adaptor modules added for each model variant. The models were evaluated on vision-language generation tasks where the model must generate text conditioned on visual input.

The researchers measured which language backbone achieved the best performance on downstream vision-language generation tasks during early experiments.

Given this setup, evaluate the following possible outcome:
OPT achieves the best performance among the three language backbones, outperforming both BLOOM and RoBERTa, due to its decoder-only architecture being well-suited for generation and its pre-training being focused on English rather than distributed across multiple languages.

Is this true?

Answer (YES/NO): NO